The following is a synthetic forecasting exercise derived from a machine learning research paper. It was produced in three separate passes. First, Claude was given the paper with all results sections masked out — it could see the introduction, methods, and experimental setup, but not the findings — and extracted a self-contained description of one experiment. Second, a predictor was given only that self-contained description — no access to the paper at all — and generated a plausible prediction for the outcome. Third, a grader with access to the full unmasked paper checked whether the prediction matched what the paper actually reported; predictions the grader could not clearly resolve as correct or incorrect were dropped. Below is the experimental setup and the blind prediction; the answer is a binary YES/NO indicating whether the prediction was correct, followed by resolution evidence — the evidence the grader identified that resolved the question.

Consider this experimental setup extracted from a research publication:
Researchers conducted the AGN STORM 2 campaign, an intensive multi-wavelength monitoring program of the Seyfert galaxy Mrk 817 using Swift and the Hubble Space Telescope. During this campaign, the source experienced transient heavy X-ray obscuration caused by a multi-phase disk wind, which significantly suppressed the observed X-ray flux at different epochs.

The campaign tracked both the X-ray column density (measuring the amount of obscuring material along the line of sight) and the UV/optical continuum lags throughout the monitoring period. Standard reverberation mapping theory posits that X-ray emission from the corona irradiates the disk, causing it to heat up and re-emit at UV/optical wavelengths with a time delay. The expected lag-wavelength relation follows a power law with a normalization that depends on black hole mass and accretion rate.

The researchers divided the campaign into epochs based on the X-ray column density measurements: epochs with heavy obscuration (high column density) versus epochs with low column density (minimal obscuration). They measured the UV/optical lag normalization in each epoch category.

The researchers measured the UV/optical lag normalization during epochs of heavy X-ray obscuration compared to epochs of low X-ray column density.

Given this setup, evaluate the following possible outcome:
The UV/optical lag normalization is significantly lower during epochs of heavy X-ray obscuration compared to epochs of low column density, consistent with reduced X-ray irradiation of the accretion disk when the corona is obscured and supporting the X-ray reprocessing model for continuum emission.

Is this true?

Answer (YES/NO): NO